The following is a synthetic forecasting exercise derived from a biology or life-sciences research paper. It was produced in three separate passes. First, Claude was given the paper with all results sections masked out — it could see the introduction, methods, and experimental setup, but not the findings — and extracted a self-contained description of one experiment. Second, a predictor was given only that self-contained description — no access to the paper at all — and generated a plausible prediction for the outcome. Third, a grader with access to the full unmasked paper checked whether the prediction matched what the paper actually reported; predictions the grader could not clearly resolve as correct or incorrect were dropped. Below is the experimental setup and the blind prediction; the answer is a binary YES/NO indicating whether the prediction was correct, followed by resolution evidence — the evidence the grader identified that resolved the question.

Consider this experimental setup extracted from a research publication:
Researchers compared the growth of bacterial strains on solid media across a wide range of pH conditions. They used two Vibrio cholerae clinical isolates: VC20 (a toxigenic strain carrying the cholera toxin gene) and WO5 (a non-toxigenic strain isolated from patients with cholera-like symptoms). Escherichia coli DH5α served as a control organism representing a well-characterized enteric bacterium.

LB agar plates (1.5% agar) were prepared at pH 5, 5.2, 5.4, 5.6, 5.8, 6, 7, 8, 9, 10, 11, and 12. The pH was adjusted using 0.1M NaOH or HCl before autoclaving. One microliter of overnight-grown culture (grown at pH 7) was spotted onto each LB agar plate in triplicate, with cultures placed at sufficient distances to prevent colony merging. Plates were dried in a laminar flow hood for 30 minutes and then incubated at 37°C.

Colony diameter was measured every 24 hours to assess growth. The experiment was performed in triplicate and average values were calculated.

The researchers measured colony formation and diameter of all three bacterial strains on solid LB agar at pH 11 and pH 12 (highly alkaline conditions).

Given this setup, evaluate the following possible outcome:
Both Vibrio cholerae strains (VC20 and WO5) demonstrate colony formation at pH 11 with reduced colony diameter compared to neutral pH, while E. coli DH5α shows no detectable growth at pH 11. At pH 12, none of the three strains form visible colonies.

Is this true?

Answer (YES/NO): NO